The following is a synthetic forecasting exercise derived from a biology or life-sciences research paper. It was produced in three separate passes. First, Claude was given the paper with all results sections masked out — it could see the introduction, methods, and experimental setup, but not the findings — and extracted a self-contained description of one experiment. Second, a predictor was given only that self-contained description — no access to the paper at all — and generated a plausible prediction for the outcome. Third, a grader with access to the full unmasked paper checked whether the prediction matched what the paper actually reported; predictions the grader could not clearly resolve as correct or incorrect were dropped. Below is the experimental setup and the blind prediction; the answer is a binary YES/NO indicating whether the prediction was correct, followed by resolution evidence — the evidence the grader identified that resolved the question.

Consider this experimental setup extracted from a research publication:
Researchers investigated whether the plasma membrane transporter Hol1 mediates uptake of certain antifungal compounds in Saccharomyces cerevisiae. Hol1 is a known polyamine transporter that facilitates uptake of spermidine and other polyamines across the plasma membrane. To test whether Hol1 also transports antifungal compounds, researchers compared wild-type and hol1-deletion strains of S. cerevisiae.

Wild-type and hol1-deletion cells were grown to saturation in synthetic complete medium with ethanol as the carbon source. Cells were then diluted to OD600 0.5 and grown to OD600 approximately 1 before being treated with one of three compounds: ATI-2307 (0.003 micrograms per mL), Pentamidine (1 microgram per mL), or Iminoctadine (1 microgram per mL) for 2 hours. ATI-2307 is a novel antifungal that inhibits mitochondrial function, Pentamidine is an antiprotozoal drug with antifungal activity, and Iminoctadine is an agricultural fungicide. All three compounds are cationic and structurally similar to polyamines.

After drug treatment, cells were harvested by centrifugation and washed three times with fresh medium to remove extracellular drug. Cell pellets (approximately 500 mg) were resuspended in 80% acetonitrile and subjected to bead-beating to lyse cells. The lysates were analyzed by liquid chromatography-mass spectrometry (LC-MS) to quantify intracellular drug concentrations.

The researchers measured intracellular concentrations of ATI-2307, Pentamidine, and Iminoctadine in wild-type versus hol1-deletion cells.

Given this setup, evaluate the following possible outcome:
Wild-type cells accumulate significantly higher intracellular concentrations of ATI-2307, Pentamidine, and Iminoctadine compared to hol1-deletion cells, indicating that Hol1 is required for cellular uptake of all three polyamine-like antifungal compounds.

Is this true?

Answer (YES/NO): YES